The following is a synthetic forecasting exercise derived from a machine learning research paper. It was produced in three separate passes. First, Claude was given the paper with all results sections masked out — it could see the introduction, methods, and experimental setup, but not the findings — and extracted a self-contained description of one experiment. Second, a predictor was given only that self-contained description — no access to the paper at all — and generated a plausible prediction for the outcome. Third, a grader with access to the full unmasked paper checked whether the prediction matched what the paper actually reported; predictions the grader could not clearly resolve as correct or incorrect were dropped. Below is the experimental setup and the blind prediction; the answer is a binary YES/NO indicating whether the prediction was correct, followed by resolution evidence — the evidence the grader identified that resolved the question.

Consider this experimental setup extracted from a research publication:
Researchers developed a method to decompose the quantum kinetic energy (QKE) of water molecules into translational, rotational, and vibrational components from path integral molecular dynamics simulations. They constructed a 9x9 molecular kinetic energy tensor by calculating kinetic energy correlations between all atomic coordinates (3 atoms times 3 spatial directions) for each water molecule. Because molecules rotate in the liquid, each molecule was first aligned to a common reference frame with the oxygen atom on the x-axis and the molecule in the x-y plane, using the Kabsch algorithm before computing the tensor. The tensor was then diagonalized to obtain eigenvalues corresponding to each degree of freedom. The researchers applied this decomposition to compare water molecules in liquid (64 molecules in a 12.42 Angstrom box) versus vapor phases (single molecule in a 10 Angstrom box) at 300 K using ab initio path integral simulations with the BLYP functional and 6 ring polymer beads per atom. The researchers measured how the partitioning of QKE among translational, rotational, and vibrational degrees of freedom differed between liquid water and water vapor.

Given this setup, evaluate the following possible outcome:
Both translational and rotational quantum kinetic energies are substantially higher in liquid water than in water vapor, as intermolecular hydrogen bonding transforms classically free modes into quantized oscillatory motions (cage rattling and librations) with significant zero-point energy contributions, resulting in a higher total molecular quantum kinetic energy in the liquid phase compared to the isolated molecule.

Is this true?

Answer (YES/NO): YES